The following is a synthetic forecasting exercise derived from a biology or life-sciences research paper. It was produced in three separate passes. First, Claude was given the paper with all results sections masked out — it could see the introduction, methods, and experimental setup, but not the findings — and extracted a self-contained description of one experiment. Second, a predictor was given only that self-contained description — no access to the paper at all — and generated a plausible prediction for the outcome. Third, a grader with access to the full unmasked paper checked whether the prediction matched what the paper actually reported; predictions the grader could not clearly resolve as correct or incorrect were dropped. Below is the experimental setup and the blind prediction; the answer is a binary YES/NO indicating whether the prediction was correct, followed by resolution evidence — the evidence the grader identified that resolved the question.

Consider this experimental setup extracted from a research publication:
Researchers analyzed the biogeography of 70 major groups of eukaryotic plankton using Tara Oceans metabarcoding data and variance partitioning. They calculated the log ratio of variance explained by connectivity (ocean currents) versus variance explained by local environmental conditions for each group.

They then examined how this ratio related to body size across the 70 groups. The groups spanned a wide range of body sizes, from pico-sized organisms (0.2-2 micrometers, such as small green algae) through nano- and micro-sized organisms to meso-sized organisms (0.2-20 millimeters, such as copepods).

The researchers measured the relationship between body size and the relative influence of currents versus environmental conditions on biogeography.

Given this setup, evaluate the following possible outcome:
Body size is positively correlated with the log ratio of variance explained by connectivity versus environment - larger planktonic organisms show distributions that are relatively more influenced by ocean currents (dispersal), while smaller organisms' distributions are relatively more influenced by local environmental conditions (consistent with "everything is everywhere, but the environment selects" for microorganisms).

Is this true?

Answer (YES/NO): YES